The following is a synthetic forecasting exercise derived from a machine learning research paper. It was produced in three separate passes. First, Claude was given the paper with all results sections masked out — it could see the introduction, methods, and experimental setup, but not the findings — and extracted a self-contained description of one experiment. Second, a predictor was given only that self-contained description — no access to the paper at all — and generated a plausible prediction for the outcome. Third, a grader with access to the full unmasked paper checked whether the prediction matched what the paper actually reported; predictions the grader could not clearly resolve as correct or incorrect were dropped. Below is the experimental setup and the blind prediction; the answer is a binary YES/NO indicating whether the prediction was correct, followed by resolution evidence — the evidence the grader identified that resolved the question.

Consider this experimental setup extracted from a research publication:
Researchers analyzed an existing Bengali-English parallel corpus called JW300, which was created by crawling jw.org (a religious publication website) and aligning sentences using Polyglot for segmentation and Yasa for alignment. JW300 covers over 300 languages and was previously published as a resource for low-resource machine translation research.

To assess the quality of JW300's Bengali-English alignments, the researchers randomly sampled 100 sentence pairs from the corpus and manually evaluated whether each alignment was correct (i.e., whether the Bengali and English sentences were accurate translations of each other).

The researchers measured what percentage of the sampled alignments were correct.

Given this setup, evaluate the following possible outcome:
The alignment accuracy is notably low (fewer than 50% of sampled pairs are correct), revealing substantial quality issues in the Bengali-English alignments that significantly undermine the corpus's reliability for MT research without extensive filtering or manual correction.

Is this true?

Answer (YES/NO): YES